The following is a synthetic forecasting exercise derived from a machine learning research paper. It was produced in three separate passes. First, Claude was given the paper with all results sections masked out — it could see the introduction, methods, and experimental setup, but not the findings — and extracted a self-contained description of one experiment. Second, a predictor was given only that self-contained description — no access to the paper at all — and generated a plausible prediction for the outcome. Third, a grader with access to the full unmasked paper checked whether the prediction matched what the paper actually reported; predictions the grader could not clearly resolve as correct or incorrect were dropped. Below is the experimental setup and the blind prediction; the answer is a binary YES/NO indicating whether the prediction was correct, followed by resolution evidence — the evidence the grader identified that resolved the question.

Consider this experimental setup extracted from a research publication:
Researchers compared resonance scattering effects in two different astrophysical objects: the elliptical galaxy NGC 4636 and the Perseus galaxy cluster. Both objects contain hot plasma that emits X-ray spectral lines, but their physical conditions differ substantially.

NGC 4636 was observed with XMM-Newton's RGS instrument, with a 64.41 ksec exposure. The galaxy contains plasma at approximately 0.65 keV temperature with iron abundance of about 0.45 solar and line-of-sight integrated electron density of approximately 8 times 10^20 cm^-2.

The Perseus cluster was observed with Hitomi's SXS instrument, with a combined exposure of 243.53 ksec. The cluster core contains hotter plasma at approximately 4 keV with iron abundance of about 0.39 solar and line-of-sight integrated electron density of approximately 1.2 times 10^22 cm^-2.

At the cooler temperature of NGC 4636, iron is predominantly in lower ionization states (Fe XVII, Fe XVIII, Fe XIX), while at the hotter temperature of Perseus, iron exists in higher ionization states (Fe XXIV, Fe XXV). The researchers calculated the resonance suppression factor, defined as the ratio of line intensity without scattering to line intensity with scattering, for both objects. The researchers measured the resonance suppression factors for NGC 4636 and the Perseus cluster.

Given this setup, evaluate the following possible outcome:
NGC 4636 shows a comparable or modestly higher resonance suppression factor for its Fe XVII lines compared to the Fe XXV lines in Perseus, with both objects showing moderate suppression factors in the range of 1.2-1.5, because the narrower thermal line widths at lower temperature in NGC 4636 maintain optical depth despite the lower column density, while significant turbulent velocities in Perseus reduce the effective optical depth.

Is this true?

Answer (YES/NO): NO